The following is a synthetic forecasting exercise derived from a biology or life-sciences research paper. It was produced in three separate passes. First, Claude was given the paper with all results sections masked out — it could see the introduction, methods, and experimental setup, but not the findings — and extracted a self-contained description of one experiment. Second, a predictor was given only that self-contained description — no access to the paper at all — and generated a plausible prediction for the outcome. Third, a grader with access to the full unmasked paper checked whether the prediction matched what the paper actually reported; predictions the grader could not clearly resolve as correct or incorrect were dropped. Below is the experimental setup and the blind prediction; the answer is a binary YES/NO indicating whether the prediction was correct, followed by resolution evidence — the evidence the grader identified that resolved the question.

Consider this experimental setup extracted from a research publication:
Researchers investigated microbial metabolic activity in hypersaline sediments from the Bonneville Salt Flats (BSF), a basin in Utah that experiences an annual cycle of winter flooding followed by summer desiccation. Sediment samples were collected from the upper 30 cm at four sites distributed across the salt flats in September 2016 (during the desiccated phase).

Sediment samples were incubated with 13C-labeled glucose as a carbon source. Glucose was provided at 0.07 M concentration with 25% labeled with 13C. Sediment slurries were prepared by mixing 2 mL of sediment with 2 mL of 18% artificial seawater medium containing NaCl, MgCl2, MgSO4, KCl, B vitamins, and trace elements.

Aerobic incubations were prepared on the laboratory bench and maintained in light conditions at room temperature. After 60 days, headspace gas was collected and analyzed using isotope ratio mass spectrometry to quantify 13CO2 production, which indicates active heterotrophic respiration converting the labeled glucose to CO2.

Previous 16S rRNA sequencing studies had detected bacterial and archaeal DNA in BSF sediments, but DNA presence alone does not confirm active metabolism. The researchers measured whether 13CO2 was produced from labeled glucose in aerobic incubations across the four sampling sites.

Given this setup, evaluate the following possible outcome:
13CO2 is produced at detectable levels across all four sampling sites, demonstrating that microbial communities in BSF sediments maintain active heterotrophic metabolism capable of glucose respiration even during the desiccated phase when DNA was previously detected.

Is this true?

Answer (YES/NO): YES